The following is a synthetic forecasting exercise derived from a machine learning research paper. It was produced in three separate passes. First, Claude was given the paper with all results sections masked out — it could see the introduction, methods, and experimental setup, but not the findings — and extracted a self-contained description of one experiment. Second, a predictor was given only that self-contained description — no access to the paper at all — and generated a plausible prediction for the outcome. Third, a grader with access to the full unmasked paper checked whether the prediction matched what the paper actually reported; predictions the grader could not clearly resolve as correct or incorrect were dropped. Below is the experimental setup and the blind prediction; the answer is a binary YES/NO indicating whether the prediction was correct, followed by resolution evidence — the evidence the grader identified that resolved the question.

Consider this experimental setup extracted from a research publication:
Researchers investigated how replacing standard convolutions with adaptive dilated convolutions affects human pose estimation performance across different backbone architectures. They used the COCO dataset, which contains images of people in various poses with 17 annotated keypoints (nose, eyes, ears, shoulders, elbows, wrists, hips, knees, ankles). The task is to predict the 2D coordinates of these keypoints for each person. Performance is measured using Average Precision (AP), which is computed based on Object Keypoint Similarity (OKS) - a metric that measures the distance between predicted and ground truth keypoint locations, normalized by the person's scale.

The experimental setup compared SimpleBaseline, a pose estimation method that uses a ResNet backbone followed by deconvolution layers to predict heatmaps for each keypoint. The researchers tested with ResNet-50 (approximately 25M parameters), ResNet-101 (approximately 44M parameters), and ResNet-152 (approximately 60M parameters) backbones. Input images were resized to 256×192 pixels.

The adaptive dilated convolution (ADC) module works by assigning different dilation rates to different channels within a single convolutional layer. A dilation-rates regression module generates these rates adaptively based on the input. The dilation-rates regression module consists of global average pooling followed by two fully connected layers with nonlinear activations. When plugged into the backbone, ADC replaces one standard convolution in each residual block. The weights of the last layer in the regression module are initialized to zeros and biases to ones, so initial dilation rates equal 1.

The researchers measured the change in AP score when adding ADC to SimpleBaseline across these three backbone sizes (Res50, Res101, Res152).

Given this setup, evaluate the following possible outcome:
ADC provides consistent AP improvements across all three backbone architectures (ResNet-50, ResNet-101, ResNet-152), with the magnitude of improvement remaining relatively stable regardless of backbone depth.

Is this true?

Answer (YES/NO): NO